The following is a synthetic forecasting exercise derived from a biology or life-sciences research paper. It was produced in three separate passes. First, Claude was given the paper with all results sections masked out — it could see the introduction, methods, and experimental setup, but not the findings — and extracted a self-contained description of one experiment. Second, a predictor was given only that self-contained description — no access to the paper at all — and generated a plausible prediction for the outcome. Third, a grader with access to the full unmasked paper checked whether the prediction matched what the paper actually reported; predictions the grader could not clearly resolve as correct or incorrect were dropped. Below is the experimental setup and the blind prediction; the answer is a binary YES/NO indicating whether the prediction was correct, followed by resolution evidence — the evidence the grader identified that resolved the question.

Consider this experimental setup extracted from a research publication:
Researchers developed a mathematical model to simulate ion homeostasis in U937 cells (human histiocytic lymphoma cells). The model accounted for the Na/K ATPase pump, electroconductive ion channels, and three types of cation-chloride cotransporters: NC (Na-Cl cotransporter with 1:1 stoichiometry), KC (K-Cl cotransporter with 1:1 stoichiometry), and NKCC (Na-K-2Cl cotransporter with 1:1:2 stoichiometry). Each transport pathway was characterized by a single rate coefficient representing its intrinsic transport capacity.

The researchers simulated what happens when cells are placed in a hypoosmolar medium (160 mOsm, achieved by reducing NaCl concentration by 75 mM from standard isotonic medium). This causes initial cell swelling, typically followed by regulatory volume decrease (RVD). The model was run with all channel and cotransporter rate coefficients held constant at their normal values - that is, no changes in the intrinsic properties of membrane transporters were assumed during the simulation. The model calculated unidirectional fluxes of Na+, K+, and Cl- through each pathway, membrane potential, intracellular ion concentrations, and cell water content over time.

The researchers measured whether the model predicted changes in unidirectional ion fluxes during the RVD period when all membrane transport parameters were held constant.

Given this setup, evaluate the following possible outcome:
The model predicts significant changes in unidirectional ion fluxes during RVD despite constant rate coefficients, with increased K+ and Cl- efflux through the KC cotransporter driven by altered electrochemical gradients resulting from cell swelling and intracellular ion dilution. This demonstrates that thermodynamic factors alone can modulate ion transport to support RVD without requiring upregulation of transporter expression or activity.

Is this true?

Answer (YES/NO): NO